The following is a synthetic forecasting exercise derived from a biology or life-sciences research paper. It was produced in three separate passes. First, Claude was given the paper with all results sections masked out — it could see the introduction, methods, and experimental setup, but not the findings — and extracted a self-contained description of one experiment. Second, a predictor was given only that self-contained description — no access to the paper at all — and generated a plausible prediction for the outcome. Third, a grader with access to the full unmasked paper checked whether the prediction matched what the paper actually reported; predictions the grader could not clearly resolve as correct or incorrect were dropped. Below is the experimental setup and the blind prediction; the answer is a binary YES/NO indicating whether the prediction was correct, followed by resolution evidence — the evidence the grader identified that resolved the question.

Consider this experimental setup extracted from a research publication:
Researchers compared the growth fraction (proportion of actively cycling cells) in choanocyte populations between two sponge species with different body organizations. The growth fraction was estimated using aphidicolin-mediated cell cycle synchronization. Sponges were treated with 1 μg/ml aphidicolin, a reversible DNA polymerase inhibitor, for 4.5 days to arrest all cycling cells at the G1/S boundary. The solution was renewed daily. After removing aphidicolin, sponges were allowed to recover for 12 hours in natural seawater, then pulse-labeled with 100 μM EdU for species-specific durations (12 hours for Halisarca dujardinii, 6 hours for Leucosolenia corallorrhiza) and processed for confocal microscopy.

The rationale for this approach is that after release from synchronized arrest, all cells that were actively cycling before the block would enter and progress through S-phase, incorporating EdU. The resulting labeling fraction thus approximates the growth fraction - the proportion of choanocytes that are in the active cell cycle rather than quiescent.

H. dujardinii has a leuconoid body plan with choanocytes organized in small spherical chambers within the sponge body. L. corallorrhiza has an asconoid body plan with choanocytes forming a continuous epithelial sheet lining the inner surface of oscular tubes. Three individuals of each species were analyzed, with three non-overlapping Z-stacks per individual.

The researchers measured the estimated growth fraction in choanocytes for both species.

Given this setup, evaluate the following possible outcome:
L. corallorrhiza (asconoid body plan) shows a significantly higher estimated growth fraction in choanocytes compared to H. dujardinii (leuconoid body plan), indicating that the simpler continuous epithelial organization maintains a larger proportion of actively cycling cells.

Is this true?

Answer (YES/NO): YES